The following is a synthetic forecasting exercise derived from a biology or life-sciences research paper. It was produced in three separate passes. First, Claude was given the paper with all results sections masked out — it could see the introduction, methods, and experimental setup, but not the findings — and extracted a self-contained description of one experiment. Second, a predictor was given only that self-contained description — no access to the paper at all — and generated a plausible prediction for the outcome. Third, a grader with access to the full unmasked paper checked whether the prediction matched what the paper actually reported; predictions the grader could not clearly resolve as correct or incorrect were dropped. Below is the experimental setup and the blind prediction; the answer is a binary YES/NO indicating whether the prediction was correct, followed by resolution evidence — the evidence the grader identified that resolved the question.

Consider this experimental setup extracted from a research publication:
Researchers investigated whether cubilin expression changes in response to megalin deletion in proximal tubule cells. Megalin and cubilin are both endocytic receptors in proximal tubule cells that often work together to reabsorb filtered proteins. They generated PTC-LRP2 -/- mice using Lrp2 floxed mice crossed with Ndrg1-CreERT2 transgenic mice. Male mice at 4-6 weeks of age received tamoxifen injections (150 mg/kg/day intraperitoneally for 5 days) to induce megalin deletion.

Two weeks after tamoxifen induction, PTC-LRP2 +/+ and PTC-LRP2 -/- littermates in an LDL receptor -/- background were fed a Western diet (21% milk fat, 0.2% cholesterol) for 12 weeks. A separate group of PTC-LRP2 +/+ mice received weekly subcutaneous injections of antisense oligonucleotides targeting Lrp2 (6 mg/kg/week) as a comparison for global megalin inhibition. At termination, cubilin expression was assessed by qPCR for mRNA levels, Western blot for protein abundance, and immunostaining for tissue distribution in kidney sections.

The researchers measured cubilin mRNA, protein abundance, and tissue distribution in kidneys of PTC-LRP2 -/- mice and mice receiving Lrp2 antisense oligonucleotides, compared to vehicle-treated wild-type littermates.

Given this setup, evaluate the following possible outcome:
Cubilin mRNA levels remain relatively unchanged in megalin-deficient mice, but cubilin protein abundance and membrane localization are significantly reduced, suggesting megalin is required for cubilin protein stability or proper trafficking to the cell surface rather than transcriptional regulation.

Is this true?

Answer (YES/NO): NO